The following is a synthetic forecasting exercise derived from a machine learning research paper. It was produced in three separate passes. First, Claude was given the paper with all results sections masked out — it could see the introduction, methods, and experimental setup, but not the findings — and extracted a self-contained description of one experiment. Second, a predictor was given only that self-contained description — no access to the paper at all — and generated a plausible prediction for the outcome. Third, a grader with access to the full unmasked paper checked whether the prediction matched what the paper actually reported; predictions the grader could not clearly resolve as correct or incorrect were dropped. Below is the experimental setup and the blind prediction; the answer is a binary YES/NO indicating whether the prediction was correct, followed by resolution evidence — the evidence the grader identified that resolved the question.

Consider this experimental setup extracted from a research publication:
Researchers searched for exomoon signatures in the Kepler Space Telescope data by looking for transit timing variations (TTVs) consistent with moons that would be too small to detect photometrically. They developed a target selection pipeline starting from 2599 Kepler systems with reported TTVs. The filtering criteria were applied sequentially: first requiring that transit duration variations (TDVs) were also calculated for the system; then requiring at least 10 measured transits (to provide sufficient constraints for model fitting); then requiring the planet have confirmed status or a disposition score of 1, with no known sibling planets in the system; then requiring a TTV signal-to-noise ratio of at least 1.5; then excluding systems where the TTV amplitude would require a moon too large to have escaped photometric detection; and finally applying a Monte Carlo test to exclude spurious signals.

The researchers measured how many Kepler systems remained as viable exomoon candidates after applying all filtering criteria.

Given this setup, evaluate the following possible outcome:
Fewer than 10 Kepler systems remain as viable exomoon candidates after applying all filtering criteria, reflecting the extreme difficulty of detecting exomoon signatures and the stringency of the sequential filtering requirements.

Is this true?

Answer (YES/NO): NO